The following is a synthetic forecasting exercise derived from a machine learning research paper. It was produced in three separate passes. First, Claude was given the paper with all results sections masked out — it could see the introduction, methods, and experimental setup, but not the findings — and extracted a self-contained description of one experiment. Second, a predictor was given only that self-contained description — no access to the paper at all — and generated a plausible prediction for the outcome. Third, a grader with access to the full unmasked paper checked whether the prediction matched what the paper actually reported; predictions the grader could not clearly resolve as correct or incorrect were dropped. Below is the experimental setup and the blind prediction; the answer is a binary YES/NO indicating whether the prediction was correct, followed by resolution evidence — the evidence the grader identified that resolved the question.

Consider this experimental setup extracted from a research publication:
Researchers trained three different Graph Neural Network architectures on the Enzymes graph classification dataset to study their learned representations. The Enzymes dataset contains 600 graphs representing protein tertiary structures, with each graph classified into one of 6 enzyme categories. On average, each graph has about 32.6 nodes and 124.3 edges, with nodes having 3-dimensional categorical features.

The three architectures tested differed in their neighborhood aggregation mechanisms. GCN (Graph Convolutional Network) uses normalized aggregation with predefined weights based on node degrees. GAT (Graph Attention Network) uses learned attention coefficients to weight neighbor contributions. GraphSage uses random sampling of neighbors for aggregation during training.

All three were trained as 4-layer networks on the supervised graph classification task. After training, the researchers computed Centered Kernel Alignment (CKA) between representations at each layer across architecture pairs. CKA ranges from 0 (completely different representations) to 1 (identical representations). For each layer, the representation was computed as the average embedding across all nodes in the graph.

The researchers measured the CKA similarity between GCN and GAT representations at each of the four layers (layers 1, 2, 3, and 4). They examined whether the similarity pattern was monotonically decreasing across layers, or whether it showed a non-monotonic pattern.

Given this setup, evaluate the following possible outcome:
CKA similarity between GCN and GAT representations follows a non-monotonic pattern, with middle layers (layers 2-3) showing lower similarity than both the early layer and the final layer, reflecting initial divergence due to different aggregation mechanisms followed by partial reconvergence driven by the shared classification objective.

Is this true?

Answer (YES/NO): NO